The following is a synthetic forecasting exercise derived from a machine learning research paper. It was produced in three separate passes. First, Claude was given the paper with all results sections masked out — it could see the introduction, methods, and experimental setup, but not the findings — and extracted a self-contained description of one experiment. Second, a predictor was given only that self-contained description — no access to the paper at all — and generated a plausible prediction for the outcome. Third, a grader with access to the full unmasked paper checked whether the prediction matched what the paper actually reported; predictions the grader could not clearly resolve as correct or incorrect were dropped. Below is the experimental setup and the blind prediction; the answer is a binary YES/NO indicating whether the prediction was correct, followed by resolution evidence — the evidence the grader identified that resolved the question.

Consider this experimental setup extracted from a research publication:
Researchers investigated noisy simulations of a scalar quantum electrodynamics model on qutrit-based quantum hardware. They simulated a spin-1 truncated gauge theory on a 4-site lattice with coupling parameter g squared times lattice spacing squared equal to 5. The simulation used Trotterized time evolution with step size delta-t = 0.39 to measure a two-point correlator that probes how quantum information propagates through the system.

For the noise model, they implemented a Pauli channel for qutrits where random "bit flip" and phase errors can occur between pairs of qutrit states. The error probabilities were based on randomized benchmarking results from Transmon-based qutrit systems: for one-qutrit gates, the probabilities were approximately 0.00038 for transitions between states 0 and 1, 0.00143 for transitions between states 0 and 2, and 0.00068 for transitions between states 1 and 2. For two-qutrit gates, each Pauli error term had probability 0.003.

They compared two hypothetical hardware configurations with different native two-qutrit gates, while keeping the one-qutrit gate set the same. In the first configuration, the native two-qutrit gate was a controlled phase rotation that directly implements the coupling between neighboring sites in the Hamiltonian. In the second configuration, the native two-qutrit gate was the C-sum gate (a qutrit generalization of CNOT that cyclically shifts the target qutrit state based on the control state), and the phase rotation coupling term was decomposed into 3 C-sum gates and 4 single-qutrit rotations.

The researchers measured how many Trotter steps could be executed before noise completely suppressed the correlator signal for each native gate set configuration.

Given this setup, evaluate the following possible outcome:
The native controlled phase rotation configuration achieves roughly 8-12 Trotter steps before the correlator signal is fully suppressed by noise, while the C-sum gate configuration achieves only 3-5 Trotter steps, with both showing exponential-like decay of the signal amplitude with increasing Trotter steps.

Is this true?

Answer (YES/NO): YES